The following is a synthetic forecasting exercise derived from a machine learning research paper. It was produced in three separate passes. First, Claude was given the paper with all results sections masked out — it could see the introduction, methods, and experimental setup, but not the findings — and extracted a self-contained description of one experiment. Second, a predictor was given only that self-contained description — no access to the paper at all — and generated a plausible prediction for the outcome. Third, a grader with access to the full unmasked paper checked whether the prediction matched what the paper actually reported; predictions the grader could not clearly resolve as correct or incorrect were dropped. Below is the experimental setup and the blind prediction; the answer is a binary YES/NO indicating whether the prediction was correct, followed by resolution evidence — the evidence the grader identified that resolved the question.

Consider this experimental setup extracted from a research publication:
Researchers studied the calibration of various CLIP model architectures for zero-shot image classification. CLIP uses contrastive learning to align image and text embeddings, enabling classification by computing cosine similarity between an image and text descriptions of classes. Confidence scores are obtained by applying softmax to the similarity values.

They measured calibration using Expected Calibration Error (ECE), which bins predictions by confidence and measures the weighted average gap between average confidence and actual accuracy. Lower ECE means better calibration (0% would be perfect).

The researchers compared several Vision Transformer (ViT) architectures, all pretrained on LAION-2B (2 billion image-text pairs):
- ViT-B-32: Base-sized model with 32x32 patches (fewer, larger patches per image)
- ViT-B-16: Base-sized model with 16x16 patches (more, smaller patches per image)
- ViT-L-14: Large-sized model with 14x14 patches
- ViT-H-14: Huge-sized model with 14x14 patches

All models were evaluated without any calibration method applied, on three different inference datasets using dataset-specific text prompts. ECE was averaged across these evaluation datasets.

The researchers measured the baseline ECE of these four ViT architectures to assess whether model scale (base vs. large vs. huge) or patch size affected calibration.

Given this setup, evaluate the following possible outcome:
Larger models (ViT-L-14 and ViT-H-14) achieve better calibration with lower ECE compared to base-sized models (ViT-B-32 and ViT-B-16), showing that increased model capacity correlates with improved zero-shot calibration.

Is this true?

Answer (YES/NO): NO